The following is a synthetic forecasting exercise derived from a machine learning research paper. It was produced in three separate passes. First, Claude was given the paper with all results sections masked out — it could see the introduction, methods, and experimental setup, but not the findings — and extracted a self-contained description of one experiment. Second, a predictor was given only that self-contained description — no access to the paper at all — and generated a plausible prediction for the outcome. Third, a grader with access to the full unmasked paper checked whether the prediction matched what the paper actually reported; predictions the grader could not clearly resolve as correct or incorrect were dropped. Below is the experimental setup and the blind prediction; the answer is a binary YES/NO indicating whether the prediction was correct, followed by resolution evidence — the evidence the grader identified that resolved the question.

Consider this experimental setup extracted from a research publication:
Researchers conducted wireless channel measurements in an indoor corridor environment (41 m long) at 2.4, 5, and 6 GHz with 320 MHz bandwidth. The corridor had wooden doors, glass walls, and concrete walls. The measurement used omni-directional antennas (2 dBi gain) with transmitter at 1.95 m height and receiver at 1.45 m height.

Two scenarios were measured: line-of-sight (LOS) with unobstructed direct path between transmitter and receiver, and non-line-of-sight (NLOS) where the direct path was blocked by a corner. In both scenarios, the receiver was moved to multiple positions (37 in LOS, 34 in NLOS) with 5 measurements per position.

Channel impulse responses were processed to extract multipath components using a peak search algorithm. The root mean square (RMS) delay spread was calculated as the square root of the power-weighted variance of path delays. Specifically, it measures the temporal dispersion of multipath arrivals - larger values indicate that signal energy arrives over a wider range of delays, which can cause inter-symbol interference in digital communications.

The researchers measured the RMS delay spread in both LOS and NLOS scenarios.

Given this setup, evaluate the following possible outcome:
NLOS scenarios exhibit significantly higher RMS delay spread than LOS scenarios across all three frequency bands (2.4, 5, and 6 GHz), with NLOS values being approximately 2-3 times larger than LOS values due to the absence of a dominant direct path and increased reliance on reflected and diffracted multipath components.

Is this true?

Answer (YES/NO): NO